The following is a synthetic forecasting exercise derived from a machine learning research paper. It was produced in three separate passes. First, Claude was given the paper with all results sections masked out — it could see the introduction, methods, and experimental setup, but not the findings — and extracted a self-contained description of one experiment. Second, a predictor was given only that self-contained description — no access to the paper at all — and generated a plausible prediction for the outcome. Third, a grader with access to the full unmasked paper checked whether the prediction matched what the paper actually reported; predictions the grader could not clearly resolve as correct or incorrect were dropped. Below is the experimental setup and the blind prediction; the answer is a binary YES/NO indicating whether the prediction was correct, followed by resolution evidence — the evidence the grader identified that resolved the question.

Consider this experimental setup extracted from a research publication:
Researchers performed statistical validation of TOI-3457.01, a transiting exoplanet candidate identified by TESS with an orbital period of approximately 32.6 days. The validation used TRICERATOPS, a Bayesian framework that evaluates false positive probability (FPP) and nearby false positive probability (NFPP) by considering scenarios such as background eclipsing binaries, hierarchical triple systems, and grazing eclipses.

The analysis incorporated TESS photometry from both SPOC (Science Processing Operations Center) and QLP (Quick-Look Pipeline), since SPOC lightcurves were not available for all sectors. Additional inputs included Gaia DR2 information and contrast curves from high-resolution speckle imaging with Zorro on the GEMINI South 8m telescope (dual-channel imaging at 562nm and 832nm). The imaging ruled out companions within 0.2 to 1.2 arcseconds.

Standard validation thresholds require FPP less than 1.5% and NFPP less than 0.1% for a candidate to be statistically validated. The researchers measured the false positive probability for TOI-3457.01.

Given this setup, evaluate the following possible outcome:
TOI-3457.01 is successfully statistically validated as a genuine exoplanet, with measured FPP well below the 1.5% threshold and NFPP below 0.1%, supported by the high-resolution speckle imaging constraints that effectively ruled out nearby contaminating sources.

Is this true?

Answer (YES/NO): YES